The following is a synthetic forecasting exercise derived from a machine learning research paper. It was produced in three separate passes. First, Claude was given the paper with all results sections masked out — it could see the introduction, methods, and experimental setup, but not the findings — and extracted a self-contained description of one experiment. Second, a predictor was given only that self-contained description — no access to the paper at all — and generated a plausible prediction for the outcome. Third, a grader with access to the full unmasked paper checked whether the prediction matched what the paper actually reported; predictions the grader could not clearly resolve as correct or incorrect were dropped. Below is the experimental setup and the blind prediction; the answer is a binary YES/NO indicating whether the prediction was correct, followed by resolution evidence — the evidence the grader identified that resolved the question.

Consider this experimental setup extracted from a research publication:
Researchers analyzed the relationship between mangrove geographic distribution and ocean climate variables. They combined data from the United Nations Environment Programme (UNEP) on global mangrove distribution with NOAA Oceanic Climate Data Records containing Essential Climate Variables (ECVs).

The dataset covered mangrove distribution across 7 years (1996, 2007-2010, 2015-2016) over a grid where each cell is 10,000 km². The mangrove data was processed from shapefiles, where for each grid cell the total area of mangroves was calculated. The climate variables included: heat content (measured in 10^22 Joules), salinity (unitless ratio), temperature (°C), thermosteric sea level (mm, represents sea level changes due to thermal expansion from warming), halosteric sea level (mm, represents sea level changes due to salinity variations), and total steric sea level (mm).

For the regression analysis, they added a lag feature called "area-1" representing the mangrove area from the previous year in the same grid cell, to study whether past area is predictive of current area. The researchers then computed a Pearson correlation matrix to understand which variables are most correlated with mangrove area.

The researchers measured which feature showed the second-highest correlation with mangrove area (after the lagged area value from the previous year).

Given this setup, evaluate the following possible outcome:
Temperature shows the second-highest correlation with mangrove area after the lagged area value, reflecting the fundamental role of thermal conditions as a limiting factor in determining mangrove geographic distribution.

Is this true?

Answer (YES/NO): NO